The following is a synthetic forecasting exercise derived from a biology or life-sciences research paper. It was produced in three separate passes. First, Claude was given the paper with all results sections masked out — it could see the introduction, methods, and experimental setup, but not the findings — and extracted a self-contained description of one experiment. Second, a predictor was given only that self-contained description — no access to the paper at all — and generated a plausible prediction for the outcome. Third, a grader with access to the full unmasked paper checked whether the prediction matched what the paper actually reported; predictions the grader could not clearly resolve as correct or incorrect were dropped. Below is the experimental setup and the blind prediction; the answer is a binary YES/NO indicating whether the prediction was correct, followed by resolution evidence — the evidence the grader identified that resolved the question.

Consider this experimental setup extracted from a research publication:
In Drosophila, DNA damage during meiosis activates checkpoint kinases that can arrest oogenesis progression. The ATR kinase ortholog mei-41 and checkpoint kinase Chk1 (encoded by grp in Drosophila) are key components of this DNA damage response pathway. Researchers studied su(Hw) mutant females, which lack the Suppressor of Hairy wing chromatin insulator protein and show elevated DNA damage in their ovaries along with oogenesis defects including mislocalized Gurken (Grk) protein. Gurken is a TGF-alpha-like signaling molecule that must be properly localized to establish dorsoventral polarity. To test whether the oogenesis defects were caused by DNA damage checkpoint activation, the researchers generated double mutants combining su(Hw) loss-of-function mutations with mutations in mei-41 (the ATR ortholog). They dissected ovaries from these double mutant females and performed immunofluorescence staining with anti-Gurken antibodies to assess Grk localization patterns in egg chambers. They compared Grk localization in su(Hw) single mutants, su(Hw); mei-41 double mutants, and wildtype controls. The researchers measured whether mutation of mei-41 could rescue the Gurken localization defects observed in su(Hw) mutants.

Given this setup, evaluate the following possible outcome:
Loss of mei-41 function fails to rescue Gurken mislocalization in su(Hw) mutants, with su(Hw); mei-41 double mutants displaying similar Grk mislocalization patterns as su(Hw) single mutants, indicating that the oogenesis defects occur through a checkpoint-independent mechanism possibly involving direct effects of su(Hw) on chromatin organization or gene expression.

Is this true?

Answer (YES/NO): NO